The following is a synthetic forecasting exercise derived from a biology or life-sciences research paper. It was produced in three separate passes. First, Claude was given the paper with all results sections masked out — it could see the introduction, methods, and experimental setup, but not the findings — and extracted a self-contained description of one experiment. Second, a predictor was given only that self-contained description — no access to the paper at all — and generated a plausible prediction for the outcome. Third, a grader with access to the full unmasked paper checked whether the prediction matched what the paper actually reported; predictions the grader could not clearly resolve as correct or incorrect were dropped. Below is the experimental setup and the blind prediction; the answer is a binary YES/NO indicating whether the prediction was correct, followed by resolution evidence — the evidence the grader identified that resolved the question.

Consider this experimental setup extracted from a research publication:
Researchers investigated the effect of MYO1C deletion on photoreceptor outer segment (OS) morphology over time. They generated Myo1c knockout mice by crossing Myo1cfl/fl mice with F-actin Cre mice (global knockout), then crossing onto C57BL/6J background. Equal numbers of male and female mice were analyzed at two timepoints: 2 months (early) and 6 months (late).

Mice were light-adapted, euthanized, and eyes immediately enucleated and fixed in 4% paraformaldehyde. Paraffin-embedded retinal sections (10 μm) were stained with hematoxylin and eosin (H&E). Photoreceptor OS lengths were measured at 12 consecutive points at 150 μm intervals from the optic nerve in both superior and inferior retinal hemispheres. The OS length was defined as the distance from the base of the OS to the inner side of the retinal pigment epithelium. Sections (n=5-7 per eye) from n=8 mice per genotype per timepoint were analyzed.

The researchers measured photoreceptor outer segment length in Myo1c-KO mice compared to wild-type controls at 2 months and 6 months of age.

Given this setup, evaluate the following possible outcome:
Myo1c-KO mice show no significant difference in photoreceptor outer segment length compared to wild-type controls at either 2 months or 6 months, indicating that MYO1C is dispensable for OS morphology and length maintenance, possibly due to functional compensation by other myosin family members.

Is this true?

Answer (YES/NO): NO